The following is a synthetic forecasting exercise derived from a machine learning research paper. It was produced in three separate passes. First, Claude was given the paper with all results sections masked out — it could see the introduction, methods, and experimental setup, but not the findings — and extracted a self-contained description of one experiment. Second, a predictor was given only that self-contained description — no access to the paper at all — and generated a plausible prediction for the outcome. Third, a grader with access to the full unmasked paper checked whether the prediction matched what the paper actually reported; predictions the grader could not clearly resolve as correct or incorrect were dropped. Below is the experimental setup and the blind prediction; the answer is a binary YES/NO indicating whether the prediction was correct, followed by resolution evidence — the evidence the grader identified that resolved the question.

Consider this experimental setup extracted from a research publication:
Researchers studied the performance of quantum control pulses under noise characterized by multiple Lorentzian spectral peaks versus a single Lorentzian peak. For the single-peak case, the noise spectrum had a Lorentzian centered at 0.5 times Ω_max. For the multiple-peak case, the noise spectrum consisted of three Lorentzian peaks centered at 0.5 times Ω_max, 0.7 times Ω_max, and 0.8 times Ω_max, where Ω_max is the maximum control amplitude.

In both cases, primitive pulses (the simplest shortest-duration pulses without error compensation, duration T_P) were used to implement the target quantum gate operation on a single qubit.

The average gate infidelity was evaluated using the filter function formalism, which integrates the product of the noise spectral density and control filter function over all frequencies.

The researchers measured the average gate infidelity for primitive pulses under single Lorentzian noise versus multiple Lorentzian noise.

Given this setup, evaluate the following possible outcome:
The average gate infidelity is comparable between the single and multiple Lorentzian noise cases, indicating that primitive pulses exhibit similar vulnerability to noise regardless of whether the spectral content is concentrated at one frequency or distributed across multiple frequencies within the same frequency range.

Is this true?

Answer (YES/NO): YES